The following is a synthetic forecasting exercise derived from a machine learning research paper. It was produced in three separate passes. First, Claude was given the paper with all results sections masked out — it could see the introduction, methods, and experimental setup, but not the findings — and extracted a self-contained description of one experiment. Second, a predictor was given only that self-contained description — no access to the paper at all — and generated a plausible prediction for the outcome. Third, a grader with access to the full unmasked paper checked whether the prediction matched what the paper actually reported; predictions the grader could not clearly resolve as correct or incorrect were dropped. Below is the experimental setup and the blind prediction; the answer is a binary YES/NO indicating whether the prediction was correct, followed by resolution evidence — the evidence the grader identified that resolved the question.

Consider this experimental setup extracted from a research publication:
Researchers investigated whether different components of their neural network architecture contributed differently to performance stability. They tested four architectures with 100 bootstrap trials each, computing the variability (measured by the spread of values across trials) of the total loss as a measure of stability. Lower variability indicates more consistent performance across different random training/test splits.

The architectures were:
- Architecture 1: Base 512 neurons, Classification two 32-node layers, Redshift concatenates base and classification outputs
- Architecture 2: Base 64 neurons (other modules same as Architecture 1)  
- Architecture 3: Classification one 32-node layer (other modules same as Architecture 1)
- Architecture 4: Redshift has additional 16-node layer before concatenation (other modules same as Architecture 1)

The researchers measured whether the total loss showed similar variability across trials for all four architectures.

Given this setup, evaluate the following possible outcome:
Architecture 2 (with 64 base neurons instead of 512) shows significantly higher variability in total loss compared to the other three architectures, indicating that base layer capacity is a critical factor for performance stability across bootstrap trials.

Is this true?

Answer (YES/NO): NO